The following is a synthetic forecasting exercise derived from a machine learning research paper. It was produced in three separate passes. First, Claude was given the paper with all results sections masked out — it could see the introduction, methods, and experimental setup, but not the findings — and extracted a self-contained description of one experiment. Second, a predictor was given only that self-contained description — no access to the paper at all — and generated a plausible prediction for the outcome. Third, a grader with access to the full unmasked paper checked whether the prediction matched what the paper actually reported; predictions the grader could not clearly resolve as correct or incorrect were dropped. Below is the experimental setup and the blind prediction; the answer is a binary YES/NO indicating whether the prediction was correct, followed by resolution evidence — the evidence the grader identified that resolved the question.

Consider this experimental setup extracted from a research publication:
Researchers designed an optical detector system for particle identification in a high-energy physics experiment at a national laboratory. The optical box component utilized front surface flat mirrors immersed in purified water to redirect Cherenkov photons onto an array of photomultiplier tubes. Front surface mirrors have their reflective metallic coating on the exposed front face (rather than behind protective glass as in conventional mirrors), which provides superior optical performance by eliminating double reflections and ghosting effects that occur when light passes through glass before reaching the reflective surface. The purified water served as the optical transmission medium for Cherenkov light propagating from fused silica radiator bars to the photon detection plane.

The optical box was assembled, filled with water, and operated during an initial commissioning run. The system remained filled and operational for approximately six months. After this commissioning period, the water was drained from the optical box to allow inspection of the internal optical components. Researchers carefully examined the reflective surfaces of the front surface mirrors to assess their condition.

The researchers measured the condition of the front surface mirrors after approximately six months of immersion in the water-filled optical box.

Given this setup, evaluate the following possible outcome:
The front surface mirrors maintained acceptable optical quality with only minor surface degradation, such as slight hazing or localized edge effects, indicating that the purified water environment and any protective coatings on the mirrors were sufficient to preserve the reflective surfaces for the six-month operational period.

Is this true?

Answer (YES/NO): NO